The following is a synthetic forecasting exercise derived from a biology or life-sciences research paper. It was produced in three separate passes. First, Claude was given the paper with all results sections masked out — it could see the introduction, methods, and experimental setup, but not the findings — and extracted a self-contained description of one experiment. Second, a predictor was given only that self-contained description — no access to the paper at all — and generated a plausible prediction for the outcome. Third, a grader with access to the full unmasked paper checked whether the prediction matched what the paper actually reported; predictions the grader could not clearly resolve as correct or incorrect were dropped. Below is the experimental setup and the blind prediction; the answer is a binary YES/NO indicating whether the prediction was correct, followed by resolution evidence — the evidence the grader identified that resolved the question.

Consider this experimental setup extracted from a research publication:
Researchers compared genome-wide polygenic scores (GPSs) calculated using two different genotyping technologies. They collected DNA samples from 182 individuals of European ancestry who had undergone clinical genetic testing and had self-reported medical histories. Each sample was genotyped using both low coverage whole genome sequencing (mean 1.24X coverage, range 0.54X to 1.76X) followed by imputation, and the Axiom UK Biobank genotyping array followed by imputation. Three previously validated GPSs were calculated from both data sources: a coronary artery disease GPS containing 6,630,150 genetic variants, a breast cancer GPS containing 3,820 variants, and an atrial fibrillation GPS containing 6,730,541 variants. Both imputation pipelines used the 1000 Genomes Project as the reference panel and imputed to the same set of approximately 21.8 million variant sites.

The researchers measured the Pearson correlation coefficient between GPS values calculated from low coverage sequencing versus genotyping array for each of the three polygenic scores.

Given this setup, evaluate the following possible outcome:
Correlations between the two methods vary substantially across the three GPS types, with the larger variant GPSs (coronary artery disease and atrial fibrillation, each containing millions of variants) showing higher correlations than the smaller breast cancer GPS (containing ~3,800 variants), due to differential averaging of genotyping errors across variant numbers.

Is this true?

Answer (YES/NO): NO